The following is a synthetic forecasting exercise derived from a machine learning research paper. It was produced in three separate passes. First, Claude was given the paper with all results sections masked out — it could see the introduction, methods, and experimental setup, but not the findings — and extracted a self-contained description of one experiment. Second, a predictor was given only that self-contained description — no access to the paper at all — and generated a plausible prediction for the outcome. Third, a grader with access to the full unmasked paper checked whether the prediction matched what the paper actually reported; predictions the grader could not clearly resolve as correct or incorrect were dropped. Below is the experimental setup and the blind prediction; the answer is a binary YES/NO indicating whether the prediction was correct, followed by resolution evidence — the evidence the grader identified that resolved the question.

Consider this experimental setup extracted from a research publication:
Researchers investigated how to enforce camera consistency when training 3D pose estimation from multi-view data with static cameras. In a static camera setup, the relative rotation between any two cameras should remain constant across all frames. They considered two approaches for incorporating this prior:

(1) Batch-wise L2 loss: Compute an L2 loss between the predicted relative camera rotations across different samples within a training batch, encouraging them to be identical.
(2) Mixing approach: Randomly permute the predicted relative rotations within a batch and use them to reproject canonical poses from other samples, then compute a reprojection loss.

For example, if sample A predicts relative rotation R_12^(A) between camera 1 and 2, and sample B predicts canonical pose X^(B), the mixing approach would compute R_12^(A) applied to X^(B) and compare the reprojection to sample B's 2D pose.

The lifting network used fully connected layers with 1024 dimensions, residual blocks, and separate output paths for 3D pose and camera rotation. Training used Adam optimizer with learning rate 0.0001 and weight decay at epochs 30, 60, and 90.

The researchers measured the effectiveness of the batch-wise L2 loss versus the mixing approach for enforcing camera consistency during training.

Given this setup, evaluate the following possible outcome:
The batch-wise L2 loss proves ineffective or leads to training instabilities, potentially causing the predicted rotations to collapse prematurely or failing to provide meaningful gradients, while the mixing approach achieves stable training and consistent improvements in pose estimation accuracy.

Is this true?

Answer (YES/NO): YES